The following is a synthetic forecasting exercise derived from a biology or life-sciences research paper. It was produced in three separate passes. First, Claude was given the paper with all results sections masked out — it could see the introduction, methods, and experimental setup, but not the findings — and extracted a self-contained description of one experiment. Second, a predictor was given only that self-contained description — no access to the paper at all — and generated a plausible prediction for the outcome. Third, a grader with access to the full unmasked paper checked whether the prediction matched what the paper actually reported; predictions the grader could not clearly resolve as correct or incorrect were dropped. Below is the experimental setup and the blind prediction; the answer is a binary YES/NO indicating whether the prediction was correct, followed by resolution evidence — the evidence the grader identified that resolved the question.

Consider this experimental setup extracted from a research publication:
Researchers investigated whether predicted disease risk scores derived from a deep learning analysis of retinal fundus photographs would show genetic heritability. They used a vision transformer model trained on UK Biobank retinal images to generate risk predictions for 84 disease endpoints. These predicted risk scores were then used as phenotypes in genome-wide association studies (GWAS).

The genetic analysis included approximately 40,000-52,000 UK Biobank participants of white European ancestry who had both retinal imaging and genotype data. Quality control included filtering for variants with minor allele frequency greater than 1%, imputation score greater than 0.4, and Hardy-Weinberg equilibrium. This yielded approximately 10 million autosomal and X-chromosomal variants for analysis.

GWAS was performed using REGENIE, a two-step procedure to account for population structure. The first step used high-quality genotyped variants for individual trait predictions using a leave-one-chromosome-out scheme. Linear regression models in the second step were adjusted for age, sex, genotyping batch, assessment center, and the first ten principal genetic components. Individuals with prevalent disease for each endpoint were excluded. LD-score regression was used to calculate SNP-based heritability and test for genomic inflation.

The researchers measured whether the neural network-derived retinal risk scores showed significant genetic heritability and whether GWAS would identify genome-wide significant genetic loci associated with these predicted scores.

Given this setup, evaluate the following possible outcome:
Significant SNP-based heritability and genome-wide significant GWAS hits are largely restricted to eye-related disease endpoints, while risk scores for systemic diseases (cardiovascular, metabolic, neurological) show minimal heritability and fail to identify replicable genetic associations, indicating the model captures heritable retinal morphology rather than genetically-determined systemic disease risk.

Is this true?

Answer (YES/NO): NO